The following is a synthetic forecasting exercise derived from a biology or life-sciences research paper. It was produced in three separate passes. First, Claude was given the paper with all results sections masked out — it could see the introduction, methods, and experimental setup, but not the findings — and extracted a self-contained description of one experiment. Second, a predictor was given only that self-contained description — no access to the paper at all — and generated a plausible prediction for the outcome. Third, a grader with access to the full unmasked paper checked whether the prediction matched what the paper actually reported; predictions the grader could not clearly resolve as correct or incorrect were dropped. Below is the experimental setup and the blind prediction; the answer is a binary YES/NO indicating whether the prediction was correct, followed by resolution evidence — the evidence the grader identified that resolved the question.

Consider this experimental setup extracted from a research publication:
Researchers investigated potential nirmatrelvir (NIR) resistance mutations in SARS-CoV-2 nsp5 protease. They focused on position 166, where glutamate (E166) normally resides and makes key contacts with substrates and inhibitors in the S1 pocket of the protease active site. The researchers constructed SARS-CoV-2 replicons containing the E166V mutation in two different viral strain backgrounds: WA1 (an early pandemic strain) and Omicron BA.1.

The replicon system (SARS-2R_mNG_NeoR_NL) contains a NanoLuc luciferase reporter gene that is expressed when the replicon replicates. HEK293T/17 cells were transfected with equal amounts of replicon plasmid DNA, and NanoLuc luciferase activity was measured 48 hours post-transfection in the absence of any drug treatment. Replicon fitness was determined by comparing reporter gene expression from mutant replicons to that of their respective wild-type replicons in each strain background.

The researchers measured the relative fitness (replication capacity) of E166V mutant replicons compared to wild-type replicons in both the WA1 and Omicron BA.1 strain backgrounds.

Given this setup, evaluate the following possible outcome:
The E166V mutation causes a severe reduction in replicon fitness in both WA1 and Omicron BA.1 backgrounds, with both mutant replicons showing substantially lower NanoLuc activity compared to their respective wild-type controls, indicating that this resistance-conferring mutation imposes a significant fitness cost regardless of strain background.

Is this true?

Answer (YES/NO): NO